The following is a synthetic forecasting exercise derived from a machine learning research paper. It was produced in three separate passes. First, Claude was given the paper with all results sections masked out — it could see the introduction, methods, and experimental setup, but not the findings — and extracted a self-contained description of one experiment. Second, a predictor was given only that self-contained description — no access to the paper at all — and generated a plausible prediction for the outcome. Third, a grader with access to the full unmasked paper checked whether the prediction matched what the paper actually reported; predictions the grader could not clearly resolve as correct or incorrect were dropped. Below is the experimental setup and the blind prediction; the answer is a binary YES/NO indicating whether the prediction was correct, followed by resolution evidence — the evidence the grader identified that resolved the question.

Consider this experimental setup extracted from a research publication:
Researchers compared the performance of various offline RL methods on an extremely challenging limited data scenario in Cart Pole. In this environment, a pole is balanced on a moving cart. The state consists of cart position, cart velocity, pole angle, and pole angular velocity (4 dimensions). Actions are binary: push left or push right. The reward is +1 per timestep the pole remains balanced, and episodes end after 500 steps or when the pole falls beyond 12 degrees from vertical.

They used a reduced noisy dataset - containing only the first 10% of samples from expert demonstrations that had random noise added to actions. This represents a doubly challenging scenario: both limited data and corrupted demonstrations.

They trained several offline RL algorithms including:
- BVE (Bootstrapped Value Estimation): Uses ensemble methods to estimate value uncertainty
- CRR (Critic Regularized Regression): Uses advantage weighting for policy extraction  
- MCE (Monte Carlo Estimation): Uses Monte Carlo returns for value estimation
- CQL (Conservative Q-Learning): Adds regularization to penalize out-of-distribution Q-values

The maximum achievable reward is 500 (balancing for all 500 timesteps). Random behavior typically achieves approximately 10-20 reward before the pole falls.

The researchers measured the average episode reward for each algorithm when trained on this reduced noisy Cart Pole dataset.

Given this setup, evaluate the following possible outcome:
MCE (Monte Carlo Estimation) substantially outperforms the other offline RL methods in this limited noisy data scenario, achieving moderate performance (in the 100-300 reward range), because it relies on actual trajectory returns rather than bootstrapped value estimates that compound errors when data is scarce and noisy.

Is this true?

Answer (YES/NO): NO